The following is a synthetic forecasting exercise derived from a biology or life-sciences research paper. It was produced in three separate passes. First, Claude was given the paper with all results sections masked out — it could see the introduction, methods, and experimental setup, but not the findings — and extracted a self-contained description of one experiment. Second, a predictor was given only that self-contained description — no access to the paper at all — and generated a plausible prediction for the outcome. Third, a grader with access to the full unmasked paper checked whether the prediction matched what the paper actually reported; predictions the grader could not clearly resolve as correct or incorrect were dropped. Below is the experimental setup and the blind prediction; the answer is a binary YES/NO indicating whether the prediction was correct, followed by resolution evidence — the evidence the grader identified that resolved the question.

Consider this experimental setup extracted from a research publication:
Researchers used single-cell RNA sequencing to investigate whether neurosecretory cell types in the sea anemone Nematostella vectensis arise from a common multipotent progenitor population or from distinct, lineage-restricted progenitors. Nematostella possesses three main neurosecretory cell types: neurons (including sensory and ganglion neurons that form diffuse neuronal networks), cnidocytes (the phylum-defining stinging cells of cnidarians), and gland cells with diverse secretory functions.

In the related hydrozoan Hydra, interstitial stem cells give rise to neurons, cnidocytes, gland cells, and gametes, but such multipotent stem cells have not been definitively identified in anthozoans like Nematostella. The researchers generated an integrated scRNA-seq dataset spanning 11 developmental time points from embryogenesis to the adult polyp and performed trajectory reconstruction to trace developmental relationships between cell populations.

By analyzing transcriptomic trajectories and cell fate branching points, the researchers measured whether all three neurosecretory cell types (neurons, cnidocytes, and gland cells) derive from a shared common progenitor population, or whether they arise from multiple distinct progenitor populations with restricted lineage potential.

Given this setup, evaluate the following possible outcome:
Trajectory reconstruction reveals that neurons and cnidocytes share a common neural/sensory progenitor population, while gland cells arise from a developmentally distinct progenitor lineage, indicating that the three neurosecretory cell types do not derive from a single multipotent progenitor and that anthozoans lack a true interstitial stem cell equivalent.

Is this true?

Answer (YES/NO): NO